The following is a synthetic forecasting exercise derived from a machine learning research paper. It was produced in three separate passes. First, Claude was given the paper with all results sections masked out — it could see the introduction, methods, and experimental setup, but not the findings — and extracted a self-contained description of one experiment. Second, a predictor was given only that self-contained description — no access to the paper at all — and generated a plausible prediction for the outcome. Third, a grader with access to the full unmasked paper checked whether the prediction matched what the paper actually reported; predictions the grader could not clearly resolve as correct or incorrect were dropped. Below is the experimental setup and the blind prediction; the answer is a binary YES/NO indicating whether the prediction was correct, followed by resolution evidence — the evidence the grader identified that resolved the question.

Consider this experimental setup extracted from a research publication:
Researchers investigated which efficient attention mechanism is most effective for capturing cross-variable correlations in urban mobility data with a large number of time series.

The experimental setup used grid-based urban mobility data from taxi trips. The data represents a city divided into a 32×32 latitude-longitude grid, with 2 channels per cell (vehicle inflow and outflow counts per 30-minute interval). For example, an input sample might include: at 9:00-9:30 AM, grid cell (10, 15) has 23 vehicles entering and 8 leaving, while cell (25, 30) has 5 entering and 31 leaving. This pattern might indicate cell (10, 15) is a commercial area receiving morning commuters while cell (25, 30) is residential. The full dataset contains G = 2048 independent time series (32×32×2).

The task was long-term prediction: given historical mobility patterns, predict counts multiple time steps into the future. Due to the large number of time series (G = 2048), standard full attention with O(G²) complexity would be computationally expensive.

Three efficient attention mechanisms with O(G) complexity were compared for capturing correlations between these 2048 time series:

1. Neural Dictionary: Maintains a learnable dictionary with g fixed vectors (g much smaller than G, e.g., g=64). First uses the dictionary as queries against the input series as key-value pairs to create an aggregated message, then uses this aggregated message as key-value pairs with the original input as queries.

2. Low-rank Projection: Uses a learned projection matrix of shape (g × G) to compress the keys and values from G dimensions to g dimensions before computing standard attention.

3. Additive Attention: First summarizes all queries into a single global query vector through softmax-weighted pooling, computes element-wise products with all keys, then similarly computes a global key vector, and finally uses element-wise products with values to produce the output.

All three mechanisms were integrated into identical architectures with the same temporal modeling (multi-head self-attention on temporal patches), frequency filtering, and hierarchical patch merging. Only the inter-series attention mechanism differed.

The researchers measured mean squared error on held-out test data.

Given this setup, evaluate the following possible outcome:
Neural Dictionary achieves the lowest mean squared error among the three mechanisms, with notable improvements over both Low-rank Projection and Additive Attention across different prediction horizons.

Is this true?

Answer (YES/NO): NO